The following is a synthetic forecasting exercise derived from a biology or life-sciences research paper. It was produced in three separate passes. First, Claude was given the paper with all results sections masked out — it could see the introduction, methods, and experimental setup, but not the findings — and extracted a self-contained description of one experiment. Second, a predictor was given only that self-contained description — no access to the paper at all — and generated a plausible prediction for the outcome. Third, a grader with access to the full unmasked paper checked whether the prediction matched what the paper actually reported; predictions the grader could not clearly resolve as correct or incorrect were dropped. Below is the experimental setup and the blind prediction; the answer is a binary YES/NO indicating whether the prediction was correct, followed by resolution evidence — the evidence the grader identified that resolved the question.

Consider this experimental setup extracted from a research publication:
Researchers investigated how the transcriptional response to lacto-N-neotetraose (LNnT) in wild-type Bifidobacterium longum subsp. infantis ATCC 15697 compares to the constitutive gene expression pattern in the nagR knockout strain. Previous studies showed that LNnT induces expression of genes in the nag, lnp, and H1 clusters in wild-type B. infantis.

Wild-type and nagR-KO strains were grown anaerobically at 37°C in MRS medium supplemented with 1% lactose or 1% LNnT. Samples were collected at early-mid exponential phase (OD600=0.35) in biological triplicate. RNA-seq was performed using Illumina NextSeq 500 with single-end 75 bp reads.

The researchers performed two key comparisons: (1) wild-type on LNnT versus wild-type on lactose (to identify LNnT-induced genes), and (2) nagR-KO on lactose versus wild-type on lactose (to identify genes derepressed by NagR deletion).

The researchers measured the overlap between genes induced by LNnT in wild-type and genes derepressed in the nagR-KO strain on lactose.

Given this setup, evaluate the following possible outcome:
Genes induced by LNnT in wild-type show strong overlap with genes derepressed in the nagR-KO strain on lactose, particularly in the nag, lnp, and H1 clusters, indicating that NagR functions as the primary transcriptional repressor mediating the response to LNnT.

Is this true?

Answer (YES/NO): YES